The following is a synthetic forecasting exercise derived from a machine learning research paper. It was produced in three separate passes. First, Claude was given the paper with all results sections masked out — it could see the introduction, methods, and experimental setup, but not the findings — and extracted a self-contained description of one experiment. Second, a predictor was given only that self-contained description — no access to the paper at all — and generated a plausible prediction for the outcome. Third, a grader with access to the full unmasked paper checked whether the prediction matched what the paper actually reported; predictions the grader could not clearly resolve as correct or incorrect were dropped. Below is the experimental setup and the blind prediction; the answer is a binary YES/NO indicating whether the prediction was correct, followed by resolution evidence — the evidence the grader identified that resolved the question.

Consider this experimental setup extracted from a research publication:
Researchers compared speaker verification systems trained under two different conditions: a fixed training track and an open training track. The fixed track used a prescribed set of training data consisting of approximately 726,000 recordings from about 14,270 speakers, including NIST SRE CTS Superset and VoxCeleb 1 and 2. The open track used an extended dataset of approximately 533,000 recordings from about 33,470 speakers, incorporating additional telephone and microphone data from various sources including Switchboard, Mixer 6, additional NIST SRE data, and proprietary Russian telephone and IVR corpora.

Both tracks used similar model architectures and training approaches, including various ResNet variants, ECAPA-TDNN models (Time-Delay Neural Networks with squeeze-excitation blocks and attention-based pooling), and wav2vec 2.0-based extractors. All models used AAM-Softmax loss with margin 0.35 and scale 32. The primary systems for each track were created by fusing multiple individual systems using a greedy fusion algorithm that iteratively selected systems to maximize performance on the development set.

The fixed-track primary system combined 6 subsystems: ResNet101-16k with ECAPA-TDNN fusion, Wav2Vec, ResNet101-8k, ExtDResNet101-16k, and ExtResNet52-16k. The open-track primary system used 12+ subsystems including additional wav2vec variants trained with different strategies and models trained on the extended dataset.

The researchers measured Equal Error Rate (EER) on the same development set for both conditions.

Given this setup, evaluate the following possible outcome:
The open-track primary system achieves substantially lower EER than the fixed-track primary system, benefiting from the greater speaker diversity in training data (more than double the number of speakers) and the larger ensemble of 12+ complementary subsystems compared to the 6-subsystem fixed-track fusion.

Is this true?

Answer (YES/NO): YES